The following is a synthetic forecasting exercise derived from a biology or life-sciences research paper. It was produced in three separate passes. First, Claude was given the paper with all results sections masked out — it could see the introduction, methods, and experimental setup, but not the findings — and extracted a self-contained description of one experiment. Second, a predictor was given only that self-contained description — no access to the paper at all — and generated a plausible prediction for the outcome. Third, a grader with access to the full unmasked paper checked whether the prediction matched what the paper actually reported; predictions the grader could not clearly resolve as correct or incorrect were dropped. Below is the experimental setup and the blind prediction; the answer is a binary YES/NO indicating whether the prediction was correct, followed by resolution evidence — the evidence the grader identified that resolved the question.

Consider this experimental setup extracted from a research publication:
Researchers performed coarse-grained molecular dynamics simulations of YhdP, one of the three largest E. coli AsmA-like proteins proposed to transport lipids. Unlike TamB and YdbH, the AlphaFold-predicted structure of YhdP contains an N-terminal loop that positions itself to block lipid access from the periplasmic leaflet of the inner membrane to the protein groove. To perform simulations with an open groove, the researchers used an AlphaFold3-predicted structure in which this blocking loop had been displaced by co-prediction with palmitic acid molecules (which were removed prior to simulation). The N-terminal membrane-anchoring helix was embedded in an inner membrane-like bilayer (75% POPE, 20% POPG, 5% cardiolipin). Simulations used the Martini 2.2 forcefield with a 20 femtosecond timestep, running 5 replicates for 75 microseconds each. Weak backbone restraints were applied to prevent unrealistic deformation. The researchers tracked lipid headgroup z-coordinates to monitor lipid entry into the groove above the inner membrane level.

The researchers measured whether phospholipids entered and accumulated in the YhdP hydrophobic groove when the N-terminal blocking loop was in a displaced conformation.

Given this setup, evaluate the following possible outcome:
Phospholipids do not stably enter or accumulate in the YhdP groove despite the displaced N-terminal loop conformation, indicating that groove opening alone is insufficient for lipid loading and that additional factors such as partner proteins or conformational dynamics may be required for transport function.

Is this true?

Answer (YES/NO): NO